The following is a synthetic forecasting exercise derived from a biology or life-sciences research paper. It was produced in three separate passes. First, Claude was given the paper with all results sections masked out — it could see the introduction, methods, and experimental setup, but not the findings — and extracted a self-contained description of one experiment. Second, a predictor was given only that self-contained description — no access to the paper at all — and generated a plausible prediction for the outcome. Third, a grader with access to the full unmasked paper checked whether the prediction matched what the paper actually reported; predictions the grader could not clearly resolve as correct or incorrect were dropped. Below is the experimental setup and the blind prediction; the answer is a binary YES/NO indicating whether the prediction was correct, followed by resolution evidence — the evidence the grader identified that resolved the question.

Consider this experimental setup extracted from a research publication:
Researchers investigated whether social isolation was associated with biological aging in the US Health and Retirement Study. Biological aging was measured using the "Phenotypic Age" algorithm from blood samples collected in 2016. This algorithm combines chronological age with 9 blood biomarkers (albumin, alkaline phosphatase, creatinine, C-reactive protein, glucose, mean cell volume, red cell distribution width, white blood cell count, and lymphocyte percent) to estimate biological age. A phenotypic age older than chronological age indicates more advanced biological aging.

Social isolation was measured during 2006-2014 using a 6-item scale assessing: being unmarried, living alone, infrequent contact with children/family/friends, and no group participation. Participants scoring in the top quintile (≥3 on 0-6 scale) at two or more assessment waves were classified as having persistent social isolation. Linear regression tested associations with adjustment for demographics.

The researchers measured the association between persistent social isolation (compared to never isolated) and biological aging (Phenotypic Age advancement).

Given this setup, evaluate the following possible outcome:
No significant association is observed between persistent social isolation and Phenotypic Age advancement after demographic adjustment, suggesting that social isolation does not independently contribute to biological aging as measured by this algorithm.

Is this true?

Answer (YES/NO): NO